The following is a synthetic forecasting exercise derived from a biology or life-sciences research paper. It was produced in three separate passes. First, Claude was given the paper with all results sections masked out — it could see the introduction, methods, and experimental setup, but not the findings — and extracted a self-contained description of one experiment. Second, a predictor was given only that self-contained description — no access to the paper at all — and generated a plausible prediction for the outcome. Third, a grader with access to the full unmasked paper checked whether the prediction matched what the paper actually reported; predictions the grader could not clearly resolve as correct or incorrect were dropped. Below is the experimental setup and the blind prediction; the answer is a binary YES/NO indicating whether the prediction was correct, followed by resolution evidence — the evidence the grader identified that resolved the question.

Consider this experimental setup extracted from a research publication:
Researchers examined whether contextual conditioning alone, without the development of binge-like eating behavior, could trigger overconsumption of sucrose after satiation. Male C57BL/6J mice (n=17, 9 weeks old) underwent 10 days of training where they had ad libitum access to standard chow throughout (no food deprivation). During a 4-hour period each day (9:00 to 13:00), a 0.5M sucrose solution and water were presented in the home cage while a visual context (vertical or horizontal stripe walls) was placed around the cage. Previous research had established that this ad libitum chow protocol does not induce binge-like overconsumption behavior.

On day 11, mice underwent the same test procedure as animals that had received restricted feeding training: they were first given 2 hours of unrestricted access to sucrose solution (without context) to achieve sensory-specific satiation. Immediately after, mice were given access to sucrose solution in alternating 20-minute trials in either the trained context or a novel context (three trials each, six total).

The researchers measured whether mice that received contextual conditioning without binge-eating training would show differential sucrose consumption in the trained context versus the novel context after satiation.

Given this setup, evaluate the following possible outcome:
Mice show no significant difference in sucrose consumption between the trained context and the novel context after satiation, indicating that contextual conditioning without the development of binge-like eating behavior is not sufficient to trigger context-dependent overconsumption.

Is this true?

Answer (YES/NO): YES